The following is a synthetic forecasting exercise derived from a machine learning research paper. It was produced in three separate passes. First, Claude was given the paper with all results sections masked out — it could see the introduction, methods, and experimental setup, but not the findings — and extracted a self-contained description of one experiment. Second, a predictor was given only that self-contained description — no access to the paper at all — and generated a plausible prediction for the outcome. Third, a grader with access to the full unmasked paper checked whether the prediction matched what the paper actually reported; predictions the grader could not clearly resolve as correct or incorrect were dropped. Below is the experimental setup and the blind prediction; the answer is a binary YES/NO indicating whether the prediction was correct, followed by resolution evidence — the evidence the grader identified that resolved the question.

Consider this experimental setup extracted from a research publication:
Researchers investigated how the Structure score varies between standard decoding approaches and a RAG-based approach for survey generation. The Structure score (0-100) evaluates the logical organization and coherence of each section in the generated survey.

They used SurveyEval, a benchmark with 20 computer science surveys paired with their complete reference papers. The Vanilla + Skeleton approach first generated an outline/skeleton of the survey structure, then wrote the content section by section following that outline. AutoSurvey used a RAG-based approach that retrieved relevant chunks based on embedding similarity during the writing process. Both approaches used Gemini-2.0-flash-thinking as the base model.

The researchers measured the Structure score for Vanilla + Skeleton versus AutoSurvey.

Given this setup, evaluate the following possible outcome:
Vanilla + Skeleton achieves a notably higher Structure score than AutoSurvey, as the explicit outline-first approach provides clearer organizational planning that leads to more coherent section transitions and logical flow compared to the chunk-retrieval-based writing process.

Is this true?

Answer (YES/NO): YES